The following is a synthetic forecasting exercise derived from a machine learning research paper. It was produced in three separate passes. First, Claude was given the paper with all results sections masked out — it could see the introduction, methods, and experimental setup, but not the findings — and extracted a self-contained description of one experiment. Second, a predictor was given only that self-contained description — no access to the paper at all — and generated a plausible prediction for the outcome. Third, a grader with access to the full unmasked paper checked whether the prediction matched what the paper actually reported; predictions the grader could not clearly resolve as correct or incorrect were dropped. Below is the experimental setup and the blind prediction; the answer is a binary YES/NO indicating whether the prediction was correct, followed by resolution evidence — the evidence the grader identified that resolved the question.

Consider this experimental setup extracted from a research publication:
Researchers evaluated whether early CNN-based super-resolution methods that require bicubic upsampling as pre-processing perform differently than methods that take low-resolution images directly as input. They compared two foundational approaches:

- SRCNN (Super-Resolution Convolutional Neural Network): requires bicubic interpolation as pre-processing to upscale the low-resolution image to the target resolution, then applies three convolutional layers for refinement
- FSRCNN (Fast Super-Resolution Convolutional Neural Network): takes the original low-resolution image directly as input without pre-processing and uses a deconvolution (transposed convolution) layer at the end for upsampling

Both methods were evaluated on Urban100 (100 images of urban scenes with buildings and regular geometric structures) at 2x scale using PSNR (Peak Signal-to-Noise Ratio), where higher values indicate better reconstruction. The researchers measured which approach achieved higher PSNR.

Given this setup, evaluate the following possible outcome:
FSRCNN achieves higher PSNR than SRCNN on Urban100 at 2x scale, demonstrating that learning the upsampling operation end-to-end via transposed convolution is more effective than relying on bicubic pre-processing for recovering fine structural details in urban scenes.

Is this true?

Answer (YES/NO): YES